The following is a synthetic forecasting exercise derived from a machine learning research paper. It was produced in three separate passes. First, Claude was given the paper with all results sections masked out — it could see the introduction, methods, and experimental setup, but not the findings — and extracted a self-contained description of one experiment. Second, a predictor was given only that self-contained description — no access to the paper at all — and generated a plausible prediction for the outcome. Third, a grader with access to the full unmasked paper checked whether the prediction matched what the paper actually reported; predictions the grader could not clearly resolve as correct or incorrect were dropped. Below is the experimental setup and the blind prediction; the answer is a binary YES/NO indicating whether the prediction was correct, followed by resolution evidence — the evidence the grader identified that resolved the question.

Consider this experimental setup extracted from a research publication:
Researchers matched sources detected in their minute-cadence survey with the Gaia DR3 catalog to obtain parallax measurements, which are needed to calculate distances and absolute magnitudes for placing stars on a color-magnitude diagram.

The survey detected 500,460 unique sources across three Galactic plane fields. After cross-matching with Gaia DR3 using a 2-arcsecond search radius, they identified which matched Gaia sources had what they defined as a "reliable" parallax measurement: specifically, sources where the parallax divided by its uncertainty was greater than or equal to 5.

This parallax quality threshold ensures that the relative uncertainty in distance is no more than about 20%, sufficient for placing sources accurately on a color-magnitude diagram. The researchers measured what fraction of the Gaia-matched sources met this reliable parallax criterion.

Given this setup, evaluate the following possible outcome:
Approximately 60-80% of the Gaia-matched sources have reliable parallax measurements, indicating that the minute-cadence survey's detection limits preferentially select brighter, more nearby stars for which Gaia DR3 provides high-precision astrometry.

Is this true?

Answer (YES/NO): NO